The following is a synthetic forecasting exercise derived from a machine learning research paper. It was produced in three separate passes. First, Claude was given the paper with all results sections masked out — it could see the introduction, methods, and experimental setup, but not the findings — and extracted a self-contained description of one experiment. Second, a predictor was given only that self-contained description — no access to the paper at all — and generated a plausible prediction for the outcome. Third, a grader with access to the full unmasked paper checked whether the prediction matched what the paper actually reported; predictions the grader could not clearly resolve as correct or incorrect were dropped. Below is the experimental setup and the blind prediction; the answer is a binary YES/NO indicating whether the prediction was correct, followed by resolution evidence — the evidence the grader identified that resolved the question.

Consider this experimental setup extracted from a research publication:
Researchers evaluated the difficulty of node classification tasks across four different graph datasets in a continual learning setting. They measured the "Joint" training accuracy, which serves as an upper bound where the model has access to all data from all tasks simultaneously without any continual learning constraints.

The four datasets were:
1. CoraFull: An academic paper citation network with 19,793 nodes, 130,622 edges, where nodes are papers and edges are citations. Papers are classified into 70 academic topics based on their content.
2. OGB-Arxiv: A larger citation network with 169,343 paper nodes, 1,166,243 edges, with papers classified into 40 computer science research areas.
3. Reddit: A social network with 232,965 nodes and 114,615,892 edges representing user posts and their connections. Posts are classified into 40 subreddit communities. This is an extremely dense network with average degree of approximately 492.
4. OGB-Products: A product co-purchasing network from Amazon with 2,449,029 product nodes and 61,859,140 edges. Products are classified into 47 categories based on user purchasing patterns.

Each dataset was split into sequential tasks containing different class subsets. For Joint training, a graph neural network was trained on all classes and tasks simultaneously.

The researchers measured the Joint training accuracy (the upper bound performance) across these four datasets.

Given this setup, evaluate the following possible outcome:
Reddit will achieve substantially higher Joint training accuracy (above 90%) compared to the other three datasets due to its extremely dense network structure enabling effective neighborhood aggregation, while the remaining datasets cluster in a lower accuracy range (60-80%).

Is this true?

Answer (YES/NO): NO